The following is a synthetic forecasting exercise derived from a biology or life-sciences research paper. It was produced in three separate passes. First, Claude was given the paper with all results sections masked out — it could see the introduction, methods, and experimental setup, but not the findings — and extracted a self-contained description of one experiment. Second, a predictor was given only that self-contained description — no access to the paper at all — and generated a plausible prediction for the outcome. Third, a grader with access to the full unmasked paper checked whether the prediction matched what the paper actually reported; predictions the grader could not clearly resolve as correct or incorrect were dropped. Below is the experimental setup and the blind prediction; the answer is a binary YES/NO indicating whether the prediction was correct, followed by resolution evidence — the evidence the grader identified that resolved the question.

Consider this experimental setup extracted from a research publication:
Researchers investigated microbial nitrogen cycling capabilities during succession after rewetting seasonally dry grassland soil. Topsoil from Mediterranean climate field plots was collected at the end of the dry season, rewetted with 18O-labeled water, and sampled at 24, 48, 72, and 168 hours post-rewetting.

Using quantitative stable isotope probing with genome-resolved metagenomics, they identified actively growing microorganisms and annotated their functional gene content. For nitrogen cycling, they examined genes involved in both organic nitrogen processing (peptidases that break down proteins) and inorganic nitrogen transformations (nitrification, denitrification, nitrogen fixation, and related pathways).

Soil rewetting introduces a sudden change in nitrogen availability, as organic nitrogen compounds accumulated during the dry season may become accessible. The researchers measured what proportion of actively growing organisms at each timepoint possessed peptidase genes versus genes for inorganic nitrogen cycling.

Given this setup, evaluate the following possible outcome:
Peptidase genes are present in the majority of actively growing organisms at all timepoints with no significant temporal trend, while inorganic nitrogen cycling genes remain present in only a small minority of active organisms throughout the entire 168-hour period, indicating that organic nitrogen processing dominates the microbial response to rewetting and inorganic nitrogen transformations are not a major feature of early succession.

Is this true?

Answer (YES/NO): NO